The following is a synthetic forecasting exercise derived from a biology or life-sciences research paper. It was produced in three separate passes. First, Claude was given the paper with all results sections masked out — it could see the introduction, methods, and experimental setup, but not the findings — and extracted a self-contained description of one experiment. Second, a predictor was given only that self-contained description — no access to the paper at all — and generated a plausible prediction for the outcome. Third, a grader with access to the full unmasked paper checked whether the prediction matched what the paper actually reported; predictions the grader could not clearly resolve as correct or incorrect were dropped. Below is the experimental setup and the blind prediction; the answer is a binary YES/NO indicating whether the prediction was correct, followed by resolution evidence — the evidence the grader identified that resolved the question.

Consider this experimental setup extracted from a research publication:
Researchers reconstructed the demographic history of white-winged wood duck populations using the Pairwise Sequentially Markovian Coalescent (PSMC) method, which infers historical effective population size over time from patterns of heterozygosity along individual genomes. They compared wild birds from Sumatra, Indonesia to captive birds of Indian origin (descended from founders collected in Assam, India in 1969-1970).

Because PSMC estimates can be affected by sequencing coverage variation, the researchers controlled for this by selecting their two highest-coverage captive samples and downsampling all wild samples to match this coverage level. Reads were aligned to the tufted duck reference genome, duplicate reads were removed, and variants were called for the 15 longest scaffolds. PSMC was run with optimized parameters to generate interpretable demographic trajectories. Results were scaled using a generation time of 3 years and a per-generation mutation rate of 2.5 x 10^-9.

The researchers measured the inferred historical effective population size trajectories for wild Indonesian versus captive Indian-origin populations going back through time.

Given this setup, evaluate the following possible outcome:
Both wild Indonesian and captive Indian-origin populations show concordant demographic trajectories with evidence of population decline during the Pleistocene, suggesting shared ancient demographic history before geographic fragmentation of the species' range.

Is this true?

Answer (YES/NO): NO